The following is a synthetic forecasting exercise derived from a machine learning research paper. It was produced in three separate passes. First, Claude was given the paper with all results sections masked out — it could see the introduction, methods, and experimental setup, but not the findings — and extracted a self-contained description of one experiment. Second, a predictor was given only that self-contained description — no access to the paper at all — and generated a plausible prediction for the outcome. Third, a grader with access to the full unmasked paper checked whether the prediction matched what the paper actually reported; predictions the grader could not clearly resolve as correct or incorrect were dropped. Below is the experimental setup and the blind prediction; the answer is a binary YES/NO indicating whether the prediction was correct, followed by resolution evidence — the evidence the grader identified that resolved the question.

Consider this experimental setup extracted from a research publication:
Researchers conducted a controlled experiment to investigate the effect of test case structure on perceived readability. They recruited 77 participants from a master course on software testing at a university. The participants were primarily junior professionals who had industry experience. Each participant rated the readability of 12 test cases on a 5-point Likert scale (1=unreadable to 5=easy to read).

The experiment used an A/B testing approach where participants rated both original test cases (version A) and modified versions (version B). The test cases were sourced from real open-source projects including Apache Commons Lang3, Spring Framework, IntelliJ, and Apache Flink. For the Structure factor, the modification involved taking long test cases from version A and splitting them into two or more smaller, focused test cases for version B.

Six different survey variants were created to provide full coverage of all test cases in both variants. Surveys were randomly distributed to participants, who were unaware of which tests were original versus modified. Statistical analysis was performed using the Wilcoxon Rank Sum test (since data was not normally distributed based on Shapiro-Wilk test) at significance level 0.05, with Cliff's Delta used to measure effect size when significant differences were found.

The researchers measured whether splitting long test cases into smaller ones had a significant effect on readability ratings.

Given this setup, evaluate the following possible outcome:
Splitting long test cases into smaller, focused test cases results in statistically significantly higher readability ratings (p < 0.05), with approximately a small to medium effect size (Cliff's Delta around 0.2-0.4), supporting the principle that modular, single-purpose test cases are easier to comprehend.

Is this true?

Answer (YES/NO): YES